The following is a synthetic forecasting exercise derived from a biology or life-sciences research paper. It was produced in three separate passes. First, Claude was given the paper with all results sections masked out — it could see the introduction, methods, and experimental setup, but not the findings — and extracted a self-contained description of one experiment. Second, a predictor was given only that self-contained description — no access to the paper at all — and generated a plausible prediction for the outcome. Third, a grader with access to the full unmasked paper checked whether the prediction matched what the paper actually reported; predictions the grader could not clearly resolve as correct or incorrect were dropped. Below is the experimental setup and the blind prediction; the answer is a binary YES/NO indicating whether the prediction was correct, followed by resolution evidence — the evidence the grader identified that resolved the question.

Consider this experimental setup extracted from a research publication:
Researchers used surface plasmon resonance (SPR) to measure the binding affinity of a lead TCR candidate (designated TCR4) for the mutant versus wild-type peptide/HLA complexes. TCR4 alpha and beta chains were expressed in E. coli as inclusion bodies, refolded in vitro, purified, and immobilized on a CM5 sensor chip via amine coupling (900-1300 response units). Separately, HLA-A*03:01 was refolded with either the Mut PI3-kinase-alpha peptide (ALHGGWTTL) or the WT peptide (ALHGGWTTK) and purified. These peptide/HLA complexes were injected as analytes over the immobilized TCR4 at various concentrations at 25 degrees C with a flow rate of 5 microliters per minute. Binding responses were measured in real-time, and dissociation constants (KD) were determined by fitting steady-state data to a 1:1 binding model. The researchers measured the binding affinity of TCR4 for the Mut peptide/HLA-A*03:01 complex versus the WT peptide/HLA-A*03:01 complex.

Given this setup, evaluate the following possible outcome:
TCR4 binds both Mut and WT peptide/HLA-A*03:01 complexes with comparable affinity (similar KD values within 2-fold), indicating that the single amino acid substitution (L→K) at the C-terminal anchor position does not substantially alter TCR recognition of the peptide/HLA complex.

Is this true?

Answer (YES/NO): NO